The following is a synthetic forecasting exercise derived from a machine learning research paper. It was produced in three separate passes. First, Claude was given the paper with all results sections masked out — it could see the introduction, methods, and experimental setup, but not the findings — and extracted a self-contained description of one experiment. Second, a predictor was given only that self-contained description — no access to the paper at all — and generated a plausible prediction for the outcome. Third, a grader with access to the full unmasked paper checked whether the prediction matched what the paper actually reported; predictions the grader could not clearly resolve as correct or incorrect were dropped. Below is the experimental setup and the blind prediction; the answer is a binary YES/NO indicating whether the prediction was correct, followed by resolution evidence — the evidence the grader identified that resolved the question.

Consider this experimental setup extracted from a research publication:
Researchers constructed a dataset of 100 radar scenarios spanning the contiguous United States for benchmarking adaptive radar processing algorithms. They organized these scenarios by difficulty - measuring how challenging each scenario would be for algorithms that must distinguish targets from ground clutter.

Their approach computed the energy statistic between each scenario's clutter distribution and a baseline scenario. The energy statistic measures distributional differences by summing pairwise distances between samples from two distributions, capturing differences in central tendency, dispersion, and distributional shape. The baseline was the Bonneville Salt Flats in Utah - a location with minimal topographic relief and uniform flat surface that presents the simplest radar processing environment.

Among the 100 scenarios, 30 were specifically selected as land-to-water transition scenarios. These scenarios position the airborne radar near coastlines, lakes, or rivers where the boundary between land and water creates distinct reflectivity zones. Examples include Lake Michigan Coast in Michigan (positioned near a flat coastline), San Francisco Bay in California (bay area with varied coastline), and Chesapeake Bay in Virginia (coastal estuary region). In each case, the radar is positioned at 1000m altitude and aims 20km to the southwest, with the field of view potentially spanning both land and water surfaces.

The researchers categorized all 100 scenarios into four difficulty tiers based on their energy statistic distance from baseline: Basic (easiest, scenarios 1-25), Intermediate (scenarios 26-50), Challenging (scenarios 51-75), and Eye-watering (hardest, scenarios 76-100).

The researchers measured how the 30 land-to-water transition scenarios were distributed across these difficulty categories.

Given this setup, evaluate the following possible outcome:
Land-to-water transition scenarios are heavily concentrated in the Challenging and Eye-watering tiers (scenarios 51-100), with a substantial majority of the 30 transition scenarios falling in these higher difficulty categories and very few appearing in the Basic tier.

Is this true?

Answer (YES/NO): NO